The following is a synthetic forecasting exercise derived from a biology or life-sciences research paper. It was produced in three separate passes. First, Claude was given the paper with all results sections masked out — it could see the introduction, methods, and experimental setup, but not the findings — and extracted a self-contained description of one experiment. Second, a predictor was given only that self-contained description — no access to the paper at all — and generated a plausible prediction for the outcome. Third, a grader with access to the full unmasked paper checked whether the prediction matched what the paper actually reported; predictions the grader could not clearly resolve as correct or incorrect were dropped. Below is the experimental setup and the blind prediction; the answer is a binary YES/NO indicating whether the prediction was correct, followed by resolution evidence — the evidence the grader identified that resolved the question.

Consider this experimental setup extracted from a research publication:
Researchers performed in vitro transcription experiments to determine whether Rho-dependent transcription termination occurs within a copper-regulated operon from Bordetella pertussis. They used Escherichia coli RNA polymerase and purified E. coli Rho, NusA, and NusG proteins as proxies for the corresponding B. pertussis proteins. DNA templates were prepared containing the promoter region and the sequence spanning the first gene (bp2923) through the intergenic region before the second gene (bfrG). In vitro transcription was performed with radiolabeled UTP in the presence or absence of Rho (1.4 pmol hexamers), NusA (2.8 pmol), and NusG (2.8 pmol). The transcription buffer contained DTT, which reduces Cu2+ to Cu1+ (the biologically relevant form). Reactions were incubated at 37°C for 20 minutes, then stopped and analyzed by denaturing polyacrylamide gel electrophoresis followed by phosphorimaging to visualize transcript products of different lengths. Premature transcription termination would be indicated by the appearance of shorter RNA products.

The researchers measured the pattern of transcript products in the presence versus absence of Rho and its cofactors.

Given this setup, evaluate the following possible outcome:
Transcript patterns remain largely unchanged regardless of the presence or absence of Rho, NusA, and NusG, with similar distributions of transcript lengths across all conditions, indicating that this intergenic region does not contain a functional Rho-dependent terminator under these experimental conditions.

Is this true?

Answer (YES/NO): NO